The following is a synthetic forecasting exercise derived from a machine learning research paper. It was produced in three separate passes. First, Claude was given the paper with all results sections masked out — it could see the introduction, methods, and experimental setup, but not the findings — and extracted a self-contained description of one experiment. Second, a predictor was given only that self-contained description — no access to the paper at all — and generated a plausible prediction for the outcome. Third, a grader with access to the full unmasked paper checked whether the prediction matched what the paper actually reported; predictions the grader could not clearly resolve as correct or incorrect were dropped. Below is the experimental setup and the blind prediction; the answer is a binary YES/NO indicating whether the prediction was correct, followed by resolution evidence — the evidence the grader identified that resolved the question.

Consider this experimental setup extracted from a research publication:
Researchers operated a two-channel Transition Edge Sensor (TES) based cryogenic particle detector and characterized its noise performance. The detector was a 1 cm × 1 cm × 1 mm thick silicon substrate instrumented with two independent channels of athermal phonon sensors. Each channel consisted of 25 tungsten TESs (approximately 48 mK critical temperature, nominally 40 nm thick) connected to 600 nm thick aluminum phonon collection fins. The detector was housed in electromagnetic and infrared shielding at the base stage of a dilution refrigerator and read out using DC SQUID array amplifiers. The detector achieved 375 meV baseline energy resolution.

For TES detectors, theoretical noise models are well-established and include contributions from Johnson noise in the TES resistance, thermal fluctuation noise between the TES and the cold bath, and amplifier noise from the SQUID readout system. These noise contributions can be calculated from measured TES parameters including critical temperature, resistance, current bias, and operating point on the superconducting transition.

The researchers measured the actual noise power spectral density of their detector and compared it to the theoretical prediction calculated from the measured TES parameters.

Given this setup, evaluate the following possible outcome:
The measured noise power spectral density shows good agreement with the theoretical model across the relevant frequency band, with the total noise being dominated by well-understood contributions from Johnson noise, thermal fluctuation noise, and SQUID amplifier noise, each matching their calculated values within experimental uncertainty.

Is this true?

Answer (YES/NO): NO